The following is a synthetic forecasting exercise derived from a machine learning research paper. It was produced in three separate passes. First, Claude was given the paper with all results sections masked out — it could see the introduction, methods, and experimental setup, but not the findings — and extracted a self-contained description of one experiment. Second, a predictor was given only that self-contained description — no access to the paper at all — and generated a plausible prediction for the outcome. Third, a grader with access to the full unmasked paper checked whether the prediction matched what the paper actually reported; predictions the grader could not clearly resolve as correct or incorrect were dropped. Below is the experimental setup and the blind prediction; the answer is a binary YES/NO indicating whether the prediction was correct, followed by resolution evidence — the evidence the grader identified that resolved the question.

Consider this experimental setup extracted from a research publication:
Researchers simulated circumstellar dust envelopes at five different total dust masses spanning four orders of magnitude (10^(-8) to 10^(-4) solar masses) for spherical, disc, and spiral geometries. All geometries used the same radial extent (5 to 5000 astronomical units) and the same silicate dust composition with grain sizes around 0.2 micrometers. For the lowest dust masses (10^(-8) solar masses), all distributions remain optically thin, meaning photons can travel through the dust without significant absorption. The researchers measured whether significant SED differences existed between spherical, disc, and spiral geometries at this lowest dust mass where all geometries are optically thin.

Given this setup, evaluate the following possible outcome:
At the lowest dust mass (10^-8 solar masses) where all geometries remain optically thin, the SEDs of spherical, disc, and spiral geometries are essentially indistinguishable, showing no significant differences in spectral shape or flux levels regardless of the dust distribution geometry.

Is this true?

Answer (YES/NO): NO